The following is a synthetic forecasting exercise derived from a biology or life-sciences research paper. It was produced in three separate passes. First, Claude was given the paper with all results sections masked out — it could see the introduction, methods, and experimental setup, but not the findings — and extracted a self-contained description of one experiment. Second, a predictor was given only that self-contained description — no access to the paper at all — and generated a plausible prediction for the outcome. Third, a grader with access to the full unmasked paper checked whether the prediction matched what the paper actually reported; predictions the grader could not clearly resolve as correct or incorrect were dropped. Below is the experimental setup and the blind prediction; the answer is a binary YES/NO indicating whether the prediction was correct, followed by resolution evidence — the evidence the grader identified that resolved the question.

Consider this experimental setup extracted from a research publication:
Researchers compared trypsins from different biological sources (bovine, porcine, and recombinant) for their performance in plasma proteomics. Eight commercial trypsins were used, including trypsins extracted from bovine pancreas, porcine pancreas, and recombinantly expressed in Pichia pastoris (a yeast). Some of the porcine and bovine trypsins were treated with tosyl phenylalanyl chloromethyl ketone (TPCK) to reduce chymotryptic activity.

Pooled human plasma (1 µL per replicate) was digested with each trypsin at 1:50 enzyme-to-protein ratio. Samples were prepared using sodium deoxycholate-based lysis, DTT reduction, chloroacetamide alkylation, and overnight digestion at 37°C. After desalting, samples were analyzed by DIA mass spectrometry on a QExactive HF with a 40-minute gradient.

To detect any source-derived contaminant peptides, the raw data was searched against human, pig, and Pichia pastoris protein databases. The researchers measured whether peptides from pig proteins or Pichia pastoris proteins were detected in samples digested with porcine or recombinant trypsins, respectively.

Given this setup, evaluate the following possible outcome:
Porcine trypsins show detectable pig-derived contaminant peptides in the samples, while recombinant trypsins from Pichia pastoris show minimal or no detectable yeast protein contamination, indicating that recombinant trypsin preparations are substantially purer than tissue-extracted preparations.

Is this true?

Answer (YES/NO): NO